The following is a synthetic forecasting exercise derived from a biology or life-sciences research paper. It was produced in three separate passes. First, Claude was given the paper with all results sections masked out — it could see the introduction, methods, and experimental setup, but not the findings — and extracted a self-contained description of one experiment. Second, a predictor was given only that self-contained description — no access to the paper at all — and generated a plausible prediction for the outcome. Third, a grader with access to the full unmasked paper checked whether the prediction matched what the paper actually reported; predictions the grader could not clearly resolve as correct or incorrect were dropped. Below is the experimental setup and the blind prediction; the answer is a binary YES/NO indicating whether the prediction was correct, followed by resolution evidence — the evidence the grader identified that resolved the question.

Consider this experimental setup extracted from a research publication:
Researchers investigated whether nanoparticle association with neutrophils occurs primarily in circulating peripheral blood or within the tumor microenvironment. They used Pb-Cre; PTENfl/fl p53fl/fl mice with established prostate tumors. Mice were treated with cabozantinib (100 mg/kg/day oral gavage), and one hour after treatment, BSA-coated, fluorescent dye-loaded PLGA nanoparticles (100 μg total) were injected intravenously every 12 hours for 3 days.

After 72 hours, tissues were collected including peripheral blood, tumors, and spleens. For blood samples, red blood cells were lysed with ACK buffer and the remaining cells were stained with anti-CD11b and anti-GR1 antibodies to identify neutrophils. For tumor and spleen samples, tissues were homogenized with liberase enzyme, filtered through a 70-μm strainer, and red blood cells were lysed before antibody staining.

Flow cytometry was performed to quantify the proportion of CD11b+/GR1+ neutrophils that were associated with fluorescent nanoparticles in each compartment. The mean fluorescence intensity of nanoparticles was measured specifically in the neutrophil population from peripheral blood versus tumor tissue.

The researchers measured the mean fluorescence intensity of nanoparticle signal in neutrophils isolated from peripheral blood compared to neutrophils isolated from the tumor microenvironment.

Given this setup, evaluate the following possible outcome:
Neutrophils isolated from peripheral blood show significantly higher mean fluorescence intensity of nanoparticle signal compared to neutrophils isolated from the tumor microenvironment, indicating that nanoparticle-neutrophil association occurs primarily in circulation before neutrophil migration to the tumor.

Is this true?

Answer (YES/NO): NO